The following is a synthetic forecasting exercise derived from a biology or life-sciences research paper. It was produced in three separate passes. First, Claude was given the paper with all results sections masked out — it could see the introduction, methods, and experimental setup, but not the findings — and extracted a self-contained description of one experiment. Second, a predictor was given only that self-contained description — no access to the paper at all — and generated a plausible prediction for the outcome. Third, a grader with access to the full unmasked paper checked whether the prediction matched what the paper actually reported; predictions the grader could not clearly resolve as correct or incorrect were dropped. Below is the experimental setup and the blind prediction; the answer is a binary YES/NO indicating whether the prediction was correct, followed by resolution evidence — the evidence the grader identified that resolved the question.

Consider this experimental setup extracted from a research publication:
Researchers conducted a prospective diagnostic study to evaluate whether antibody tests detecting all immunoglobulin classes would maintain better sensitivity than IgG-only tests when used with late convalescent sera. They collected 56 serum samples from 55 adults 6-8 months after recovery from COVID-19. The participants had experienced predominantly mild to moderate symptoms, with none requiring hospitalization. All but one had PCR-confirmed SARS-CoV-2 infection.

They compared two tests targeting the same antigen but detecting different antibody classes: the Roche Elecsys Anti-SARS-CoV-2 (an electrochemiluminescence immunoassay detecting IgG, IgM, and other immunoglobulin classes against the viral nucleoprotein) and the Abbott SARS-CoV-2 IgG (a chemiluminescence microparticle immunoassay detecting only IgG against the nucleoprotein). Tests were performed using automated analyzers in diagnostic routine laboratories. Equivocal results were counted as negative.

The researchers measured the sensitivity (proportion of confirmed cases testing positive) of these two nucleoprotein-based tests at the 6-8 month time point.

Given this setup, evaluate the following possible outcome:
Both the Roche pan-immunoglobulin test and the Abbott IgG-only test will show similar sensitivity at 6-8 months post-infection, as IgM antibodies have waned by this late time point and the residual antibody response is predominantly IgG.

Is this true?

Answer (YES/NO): NO